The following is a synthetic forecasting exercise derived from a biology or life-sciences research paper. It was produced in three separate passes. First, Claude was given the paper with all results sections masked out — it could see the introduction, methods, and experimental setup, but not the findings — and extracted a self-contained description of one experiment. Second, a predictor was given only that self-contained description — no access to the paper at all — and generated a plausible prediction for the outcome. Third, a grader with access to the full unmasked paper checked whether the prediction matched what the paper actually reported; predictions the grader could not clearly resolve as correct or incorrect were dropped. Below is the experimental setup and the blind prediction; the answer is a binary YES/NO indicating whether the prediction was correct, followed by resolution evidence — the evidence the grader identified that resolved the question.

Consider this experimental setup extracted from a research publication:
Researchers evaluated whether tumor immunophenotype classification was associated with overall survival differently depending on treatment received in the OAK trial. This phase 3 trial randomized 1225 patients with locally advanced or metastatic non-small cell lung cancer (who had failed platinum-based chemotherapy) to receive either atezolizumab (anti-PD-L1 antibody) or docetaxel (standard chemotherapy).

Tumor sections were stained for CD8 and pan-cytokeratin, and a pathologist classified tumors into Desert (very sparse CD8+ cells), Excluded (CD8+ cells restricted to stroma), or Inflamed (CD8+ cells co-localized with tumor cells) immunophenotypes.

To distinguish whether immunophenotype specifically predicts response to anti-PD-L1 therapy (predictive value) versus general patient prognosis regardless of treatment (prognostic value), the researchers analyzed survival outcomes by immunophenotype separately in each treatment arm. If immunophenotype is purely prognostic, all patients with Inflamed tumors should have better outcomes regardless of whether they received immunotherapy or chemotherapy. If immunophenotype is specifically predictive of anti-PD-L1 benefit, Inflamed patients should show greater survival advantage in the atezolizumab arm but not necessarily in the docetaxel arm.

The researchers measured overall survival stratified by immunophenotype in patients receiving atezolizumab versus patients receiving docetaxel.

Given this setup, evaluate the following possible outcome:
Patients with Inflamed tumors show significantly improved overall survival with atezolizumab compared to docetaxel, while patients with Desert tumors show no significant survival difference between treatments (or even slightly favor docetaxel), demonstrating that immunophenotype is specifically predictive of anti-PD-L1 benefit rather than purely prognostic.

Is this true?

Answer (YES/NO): YES